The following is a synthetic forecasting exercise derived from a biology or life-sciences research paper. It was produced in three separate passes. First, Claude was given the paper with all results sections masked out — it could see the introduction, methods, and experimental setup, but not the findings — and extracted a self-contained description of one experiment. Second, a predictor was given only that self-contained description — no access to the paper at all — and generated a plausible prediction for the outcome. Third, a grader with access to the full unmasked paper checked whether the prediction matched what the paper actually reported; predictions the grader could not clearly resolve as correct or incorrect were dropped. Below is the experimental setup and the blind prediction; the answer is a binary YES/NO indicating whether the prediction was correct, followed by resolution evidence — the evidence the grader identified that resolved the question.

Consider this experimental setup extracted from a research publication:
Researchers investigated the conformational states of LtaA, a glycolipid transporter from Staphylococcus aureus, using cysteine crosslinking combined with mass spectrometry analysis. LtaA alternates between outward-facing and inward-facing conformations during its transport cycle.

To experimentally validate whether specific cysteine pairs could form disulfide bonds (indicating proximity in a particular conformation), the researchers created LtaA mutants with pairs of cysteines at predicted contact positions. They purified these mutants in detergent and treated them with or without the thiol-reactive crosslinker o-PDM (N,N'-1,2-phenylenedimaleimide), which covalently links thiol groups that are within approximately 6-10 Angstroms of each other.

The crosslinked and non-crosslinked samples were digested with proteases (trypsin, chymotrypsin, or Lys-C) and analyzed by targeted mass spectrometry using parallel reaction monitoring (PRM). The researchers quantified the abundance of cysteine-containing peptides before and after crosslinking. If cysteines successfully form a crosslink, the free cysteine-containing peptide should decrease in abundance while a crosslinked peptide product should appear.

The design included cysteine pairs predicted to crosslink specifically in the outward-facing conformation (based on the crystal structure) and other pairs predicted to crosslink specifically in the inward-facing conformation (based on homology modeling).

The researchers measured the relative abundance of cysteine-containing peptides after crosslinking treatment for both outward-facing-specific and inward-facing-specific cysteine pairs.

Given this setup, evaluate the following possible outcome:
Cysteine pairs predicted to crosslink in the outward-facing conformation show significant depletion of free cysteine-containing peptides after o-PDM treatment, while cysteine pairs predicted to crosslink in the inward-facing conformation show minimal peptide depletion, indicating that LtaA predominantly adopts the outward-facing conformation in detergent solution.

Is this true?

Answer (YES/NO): NO